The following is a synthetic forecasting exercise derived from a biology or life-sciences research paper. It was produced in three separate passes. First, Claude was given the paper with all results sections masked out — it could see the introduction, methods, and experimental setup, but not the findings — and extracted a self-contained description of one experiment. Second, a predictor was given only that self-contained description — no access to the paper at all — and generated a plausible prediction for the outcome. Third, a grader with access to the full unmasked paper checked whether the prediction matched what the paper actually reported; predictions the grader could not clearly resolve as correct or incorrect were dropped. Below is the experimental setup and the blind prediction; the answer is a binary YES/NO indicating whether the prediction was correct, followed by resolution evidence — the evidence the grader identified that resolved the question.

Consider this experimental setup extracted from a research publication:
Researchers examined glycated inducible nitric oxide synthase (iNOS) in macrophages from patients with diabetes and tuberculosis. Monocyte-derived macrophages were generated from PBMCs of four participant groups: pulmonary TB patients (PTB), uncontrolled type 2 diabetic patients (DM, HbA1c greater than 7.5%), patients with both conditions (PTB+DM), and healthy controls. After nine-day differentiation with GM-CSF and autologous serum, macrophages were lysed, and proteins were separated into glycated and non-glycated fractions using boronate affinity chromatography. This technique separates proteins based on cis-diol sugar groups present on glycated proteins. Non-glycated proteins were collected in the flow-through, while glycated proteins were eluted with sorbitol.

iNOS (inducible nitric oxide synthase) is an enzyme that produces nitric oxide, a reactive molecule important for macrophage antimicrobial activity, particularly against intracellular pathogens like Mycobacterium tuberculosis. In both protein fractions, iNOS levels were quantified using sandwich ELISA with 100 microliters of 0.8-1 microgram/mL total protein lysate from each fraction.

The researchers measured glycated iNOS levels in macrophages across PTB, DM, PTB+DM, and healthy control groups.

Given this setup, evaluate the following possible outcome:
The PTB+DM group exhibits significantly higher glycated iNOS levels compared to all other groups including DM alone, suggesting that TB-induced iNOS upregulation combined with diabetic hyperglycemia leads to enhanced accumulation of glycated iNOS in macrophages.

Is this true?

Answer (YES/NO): NO